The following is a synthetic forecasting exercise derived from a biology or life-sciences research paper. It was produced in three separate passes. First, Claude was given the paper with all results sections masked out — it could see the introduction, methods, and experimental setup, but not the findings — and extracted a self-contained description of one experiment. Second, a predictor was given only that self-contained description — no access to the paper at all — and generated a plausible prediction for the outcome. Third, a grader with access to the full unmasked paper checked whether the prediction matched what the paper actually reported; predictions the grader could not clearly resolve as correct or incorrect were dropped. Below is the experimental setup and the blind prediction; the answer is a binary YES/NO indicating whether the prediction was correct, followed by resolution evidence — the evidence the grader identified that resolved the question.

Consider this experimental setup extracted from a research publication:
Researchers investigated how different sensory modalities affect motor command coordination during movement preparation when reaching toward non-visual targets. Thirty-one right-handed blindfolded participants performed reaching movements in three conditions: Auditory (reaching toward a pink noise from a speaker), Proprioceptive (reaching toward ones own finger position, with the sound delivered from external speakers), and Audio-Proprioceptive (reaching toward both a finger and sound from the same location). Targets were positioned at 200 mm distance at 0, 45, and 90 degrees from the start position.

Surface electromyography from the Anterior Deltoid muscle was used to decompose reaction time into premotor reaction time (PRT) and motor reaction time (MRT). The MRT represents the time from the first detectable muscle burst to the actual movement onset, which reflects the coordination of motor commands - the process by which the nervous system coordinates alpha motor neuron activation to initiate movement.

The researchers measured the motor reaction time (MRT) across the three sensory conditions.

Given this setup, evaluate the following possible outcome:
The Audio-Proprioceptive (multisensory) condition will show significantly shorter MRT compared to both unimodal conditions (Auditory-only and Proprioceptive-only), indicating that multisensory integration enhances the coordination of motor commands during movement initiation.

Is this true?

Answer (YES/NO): NO